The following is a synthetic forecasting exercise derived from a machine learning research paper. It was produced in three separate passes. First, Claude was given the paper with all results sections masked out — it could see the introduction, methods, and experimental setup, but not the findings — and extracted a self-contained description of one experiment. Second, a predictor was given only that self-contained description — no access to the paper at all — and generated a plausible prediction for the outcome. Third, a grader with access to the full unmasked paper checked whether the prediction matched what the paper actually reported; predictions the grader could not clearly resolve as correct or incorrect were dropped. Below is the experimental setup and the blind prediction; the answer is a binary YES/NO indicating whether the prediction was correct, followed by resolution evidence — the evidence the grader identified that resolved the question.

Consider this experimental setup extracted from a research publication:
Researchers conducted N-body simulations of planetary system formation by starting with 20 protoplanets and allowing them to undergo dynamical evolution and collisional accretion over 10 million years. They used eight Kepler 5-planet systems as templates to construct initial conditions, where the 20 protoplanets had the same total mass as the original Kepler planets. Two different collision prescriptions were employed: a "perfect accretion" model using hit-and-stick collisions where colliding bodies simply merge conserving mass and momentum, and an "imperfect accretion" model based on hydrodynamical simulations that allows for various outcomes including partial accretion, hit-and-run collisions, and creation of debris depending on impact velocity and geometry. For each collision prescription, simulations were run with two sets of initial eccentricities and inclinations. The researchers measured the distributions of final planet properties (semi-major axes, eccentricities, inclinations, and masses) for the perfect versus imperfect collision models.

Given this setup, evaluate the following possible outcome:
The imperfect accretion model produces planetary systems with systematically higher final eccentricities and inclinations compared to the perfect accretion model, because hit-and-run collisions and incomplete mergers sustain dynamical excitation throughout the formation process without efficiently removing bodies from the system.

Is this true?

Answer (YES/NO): NO